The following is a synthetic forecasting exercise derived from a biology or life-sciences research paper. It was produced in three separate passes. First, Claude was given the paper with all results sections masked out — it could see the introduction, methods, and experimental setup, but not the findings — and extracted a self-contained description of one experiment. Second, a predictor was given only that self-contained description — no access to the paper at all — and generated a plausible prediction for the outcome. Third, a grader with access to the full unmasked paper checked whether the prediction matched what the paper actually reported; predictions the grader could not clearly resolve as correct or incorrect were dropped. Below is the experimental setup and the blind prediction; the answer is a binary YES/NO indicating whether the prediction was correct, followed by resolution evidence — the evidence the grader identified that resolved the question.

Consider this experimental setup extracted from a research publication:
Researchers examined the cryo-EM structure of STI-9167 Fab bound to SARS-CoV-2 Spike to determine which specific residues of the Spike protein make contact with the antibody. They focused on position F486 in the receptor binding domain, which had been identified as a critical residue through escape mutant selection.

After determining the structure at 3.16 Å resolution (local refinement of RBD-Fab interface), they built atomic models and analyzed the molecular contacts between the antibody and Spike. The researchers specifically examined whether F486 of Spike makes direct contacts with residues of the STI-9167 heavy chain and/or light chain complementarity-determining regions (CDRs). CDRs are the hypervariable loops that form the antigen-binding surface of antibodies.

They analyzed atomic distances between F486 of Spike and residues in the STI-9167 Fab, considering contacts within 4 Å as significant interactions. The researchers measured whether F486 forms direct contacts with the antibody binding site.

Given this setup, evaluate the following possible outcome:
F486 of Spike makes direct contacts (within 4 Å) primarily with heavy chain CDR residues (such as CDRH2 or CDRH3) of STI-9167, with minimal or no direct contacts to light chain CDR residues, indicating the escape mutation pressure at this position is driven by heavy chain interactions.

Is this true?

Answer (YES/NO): YES